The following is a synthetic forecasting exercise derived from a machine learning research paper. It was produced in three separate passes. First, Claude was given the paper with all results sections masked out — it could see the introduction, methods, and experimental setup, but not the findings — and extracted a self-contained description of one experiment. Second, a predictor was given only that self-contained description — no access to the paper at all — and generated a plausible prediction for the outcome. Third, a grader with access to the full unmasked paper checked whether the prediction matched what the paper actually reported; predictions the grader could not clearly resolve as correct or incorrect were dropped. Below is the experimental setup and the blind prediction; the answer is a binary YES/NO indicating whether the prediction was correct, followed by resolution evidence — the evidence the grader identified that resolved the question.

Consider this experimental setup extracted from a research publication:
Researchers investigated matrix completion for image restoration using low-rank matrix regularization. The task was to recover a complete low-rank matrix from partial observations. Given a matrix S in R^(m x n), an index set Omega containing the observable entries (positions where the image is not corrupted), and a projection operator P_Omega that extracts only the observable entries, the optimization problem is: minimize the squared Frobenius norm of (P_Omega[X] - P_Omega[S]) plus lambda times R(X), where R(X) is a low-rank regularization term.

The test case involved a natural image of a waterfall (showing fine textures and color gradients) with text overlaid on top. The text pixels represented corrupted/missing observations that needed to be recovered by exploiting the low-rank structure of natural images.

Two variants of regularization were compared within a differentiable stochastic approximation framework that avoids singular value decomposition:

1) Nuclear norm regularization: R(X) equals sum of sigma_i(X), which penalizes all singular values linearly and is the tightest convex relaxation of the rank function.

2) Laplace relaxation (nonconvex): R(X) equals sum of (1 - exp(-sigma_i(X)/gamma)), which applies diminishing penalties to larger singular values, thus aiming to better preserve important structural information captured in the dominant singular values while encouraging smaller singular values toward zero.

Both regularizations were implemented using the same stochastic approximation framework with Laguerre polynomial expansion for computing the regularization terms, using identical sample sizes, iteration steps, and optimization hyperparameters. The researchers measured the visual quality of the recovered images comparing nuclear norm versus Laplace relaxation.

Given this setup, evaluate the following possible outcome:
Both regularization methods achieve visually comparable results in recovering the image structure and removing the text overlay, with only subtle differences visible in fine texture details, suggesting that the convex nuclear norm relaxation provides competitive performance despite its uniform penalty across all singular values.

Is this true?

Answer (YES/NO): NO